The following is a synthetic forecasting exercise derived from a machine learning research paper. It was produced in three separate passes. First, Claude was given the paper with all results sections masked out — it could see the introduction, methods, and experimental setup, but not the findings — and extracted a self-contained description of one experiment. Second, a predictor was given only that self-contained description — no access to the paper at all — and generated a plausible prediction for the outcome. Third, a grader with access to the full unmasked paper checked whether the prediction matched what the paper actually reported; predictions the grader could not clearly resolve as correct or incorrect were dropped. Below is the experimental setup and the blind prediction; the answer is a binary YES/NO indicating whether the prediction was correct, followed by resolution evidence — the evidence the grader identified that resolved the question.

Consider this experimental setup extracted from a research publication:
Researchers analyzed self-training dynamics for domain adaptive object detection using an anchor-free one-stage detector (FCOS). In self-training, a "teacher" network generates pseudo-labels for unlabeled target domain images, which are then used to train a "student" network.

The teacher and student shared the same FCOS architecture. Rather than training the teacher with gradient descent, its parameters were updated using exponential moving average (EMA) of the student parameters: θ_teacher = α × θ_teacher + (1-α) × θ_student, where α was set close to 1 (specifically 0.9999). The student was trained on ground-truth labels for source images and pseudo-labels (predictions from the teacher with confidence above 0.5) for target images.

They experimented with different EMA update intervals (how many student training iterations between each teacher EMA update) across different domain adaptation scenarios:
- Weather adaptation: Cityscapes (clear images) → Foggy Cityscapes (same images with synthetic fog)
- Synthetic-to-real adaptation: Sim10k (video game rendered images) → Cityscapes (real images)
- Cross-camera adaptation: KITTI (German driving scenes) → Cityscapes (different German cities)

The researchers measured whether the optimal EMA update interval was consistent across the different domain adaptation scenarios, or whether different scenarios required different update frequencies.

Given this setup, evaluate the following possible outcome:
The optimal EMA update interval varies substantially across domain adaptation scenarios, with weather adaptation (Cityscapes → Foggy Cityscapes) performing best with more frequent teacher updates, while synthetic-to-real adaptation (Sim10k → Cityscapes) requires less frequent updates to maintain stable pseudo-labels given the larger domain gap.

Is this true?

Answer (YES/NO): NO